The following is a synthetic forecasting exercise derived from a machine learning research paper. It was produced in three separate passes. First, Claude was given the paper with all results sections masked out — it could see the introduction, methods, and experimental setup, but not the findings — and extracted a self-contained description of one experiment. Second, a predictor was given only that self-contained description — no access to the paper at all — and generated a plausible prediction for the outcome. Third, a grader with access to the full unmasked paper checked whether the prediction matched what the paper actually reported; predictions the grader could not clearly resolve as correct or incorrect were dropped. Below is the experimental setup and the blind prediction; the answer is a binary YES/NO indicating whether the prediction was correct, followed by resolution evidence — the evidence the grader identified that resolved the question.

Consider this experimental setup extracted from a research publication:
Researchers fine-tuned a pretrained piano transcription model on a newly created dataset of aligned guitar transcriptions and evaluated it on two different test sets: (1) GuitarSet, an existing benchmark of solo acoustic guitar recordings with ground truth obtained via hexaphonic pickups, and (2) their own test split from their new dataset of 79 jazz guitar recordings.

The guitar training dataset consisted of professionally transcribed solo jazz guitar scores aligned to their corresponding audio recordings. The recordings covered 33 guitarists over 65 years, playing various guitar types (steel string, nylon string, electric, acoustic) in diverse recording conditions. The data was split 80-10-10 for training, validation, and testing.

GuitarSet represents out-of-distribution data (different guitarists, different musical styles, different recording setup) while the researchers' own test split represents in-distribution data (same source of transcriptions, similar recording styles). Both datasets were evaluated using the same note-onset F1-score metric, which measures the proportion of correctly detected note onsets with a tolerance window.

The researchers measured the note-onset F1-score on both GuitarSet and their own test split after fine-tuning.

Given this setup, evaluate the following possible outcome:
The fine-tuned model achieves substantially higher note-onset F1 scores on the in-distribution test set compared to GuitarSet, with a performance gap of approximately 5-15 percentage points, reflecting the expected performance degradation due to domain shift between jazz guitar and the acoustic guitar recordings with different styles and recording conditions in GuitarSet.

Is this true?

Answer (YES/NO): NO